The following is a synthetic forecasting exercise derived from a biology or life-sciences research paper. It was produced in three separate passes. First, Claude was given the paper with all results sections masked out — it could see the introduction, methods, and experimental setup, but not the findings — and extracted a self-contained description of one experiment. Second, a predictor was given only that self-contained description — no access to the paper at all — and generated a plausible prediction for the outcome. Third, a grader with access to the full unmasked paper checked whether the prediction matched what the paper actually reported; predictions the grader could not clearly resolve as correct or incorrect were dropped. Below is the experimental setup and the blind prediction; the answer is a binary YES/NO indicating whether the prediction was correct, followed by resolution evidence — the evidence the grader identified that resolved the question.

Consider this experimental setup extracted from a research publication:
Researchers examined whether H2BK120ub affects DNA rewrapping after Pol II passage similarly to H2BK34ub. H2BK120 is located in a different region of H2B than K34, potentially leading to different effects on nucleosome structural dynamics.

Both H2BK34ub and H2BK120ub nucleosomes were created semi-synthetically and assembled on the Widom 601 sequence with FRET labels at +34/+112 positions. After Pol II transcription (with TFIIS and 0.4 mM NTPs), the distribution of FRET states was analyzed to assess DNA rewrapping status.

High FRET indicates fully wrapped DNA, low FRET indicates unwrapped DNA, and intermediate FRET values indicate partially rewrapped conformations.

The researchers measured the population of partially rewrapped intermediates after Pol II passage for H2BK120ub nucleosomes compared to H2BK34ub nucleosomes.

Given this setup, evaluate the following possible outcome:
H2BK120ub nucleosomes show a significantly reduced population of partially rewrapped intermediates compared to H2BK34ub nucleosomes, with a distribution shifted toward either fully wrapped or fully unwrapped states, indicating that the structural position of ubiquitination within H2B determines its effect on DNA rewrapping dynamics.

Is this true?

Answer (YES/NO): YES